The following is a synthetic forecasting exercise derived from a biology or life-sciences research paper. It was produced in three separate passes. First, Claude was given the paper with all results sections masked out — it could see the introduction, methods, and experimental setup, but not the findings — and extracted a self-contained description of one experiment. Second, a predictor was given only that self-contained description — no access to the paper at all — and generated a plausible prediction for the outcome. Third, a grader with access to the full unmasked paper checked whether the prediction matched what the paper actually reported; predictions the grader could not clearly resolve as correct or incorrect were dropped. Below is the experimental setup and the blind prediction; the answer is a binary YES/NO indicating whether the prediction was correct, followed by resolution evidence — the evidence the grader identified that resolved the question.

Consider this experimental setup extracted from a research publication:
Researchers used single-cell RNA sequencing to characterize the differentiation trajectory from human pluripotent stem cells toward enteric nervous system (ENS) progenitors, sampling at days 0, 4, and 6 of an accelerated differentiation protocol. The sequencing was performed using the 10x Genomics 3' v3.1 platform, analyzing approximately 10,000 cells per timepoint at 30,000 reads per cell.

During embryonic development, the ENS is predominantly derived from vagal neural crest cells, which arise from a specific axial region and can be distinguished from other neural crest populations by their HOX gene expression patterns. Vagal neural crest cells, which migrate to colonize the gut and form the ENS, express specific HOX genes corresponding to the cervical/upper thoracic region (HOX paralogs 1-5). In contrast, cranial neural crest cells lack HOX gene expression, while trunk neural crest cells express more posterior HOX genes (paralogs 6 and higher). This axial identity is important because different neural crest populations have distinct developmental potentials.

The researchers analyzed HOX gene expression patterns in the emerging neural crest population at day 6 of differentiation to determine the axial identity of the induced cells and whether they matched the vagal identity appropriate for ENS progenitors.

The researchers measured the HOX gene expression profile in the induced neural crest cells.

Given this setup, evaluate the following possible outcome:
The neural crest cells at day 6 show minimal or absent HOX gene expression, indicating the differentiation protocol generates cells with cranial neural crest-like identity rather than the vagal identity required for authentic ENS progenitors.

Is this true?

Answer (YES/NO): NO